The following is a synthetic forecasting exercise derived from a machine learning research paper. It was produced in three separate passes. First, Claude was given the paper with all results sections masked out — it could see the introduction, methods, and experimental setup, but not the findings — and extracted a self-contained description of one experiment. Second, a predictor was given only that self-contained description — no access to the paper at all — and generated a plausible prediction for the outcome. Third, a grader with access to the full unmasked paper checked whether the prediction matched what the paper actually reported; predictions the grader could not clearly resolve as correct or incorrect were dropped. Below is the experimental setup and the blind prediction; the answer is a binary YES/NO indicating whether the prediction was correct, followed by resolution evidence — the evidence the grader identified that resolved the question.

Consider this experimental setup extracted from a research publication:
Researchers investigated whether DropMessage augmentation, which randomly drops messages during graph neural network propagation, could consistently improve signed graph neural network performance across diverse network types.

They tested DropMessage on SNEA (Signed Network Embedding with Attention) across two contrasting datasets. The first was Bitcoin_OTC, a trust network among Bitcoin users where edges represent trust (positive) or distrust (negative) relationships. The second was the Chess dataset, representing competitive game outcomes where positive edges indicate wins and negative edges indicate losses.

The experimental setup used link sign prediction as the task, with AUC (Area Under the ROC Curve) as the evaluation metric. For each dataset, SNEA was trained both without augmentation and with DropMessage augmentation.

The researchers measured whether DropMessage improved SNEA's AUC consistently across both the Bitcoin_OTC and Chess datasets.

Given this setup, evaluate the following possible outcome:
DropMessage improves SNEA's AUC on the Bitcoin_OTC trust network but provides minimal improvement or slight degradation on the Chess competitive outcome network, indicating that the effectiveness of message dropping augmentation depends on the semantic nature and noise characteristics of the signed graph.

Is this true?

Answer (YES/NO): YES